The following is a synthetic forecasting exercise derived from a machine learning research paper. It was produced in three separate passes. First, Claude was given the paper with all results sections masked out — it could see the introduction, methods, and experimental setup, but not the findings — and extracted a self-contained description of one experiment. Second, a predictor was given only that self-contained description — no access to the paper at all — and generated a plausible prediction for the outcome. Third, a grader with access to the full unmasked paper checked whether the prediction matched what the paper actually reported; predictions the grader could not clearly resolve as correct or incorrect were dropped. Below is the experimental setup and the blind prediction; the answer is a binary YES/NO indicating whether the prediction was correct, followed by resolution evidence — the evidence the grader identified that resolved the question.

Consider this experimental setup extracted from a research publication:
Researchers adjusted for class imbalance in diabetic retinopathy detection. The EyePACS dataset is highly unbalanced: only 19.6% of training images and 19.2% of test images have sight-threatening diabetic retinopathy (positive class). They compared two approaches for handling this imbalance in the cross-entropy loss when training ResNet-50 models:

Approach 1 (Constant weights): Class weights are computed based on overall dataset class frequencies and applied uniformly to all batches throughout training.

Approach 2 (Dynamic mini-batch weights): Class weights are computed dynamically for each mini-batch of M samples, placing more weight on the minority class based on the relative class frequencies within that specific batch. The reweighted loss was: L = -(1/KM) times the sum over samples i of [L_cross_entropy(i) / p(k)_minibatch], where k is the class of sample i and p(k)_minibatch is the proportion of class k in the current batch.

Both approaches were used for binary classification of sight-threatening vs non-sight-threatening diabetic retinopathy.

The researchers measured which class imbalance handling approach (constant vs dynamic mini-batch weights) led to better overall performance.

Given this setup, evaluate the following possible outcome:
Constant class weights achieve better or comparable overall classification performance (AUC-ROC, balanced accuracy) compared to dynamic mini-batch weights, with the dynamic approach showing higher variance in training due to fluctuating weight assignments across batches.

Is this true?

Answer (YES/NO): NO